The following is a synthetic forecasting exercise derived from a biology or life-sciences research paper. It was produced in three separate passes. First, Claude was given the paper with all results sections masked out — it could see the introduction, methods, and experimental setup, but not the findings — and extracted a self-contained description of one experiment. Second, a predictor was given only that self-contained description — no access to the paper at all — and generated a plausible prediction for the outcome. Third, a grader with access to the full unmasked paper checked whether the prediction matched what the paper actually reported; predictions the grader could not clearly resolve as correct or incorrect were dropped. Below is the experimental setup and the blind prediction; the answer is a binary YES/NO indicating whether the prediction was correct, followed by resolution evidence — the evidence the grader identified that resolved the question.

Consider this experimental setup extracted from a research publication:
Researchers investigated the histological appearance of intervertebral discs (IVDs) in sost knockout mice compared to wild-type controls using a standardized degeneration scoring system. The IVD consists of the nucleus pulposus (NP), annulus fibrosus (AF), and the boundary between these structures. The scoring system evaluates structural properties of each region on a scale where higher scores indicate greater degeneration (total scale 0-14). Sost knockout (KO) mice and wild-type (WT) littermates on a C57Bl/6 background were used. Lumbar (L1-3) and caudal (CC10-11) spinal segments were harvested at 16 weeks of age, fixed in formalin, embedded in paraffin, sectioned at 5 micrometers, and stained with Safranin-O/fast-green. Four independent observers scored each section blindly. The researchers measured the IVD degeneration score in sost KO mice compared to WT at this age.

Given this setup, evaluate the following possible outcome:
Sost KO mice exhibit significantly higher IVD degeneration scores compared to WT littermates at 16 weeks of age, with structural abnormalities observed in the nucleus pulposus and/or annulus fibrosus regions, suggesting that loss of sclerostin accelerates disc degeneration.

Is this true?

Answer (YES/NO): NO